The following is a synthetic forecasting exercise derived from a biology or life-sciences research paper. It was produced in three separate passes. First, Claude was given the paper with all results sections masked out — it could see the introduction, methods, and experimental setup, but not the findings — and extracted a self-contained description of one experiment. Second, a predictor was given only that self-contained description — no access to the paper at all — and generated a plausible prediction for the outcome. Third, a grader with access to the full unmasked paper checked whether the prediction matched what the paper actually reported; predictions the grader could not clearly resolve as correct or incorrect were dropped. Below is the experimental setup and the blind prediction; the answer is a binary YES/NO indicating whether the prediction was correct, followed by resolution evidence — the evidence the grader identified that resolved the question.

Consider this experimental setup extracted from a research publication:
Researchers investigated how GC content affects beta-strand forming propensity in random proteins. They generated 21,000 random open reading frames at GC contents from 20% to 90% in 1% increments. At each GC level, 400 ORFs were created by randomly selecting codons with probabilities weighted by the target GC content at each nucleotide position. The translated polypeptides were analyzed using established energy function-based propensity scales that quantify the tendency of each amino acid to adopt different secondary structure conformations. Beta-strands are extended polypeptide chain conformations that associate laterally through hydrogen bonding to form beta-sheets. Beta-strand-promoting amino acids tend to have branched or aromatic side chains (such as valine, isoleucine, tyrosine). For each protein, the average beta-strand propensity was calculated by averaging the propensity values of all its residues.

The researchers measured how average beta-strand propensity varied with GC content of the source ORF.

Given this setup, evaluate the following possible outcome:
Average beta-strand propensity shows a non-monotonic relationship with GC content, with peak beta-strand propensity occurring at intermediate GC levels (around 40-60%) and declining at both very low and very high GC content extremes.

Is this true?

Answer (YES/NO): NO